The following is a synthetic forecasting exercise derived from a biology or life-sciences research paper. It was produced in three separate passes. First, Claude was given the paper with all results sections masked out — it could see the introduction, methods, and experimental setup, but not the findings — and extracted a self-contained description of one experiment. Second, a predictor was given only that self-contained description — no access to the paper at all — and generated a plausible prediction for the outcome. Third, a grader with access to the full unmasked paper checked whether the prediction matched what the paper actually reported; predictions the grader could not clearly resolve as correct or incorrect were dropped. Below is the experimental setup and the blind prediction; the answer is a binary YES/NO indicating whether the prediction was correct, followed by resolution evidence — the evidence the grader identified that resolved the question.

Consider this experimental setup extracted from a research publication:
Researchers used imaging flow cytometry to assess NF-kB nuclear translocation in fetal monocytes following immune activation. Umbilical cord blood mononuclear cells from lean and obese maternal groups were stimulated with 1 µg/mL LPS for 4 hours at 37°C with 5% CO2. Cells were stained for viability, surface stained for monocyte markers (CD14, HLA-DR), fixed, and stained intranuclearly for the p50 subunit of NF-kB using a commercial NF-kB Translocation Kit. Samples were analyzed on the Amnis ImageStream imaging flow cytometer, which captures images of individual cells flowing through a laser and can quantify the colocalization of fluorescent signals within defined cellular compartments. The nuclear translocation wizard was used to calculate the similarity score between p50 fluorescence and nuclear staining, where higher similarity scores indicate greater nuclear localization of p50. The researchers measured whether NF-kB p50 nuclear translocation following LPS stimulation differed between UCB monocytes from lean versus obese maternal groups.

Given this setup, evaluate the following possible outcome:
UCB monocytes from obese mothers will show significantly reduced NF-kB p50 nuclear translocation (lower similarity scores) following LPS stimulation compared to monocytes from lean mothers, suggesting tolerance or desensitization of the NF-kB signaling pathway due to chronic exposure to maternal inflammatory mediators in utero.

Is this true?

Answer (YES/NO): YES